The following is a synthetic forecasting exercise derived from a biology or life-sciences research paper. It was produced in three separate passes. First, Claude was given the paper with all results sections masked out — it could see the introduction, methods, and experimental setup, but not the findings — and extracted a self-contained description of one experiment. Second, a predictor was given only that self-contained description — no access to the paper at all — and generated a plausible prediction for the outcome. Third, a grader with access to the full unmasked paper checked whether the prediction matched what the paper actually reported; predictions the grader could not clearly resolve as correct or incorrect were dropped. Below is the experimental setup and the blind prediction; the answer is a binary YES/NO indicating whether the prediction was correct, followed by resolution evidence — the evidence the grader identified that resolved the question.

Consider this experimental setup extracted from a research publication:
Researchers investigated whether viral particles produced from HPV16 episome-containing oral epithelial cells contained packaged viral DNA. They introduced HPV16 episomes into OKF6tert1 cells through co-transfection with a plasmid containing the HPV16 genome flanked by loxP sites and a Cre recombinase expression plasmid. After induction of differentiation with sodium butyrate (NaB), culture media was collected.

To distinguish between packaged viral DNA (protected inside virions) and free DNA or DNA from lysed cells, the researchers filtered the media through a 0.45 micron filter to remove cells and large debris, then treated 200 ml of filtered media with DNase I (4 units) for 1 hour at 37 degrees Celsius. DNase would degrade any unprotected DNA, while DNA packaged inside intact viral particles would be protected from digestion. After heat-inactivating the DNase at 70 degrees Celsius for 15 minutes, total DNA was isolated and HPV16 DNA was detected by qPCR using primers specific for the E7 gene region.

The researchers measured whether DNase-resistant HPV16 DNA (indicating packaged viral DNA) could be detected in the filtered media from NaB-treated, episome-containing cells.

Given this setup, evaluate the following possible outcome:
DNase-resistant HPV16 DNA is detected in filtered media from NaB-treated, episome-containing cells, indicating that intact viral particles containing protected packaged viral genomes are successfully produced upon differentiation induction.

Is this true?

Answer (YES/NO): YES